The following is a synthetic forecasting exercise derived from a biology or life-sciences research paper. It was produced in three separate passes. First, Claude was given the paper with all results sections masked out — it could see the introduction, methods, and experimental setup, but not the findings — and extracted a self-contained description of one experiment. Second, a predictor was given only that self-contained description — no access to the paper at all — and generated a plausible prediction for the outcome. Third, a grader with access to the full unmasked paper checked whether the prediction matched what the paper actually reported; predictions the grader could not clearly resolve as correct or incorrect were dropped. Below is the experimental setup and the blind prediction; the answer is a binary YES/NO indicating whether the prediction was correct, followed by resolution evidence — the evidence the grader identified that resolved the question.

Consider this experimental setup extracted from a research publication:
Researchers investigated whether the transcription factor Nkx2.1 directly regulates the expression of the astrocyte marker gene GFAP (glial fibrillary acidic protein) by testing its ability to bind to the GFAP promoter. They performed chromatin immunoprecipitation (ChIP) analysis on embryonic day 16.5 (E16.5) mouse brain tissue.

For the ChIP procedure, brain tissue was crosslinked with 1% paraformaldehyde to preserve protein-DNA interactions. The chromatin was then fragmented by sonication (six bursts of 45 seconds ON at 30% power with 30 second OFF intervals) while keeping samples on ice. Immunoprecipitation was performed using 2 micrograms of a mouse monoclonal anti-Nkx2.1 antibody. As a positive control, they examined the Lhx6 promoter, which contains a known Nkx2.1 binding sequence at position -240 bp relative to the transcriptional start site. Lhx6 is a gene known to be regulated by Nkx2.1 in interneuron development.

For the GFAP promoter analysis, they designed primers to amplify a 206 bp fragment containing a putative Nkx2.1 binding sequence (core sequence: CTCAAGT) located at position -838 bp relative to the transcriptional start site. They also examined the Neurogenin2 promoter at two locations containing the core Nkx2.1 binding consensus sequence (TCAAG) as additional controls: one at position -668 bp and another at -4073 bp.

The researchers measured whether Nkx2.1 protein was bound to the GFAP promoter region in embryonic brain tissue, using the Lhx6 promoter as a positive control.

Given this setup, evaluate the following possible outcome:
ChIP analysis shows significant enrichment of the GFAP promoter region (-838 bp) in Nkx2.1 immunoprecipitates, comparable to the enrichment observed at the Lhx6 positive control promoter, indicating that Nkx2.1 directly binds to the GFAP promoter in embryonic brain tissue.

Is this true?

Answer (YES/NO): YES